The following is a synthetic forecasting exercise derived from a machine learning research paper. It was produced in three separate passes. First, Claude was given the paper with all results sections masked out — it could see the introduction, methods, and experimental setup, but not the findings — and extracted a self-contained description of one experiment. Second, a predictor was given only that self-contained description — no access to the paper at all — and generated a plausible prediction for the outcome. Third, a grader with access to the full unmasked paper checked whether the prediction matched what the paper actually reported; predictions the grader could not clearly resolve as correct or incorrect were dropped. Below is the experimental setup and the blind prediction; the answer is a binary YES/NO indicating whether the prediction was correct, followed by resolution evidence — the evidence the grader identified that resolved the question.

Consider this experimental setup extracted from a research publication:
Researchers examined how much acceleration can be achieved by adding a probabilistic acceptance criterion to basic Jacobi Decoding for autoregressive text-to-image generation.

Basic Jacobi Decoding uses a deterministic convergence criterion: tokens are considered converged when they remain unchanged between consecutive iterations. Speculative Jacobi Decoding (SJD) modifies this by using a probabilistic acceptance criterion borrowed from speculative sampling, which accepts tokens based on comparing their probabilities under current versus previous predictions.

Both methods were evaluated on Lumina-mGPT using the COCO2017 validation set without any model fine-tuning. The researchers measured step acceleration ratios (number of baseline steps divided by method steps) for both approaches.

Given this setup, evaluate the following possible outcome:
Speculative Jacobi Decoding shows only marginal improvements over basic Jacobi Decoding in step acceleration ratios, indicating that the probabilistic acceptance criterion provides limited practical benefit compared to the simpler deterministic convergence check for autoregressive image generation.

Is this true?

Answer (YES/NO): NO